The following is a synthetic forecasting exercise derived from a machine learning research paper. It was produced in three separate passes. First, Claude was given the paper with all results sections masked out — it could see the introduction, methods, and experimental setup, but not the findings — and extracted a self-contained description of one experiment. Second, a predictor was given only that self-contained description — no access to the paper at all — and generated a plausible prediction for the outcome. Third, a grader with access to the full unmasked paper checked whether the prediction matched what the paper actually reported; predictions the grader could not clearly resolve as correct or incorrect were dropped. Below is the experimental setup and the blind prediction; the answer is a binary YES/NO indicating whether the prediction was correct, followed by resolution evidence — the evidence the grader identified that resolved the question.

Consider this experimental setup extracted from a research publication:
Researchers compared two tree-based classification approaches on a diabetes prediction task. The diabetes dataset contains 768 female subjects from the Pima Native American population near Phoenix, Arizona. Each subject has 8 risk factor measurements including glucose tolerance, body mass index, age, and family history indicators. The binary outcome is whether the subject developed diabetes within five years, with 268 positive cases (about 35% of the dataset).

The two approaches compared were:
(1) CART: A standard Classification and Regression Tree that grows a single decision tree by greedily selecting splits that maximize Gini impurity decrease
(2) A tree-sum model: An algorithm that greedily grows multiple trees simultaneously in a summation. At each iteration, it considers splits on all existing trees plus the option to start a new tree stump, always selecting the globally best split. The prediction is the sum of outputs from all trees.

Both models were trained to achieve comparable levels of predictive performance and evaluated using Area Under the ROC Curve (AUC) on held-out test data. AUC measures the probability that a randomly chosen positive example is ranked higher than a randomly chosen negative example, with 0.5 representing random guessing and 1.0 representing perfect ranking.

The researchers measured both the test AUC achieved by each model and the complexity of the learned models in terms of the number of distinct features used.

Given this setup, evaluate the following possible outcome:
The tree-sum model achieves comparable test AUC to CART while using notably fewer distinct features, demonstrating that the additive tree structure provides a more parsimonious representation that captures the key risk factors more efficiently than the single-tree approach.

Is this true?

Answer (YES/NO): YES